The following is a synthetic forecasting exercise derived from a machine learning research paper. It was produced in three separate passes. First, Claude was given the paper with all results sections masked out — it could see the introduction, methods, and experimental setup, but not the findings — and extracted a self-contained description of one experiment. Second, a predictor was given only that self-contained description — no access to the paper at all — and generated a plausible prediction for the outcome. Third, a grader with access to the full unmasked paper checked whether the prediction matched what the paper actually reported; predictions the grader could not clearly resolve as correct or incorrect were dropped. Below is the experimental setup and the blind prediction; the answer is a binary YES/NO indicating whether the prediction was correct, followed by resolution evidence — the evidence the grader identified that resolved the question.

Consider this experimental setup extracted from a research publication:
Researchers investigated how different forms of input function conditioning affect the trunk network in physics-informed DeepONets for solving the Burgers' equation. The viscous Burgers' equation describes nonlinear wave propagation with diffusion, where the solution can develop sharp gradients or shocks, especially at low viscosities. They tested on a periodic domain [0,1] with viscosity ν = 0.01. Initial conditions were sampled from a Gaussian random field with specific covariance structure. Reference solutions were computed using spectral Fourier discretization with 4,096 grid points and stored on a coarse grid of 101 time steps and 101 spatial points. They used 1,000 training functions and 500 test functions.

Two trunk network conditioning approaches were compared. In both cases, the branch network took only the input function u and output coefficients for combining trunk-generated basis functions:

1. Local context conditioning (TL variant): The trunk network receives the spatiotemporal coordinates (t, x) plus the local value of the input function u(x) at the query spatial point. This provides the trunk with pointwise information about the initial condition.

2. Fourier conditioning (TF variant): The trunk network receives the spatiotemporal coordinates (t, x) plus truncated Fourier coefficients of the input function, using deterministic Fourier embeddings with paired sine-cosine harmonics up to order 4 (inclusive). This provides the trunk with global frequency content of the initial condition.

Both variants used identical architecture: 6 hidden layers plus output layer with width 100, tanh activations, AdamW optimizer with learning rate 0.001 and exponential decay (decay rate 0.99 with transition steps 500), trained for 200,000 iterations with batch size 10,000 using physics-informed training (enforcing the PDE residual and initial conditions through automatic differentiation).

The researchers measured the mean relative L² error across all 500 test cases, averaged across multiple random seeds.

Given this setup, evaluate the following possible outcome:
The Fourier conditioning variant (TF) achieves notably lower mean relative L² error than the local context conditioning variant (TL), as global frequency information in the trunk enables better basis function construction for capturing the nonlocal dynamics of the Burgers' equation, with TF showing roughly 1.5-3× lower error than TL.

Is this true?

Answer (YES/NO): NO